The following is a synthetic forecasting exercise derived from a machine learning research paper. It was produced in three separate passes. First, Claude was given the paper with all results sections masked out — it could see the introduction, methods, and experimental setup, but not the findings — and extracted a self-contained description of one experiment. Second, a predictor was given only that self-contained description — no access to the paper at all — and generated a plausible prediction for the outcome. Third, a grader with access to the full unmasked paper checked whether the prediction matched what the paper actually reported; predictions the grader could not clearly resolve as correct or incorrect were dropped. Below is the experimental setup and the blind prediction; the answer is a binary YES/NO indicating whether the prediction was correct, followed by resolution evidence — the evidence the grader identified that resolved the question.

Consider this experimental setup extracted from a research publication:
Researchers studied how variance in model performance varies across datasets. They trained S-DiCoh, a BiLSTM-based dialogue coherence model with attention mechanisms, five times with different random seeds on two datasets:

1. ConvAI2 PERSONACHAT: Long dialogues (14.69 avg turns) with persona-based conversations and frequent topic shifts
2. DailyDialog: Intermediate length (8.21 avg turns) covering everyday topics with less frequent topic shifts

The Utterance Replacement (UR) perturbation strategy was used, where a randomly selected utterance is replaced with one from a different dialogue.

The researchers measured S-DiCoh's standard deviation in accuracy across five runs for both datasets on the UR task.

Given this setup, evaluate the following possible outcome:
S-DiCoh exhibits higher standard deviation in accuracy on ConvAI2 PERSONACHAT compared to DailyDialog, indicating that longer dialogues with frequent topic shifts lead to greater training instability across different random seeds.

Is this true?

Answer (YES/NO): YES